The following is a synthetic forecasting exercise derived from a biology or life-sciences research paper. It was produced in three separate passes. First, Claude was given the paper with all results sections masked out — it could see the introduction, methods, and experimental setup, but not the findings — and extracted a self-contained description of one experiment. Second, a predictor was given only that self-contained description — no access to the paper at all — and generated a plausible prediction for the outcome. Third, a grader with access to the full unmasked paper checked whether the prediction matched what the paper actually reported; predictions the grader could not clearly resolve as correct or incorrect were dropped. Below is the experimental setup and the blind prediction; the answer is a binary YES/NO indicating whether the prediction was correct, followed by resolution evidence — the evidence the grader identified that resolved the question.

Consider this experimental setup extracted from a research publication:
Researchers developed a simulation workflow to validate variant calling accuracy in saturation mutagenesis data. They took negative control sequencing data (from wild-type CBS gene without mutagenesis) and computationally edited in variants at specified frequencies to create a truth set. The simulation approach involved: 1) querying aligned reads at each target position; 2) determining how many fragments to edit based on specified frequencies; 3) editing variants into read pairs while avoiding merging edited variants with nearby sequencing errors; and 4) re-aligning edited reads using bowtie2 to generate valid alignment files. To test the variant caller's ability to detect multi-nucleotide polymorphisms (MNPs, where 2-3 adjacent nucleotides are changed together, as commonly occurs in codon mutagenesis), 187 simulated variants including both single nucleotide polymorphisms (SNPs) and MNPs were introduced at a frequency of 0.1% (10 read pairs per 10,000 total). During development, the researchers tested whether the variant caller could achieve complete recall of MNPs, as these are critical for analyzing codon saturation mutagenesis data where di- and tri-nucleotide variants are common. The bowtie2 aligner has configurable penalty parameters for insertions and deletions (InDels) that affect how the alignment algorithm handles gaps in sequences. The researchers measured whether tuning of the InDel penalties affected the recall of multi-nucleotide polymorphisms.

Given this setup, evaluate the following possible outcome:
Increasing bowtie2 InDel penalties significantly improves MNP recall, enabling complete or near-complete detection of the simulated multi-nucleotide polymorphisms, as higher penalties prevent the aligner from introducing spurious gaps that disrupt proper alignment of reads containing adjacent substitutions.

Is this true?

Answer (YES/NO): YES